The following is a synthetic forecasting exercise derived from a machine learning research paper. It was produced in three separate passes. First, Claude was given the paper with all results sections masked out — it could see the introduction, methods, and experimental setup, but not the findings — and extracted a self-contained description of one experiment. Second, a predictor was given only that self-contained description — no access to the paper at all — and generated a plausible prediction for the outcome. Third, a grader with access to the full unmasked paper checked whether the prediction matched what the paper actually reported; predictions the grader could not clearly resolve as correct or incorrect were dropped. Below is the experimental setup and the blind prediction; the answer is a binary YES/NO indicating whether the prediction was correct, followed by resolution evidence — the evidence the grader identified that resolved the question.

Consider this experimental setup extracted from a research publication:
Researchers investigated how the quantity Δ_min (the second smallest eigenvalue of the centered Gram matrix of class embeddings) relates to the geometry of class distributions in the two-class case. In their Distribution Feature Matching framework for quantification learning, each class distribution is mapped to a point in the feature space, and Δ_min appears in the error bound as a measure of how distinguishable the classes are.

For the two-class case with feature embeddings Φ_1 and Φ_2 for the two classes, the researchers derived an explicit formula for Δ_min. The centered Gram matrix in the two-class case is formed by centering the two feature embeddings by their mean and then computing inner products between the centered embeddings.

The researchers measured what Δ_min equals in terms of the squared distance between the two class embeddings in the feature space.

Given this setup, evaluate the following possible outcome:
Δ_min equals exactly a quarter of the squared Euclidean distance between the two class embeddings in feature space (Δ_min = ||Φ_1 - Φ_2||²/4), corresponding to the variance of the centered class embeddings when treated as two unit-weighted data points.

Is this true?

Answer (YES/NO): NO